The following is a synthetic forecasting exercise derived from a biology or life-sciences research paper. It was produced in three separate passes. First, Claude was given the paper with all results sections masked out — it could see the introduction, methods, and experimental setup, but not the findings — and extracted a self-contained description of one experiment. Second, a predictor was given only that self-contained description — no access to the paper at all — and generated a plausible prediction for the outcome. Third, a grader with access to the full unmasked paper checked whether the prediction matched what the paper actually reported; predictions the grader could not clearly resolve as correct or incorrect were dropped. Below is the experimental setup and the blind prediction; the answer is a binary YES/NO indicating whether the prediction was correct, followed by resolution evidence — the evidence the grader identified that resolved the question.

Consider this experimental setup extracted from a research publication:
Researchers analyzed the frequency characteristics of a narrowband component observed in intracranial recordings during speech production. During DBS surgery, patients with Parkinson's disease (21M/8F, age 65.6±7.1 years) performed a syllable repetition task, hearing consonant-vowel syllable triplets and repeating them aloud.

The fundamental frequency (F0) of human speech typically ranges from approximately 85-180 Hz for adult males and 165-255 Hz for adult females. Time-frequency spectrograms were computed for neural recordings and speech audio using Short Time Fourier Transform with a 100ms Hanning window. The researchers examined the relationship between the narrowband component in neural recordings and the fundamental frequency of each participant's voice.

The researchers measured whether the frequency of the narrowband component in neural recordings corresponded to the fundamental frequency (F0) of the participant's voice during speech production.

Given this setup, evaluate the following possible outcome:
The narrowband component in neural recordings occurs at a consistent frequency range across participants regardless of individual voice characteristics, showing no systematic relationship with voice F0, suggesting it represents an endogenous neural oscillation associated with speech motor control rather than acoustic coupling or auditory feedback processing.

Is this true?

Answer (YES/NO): NO